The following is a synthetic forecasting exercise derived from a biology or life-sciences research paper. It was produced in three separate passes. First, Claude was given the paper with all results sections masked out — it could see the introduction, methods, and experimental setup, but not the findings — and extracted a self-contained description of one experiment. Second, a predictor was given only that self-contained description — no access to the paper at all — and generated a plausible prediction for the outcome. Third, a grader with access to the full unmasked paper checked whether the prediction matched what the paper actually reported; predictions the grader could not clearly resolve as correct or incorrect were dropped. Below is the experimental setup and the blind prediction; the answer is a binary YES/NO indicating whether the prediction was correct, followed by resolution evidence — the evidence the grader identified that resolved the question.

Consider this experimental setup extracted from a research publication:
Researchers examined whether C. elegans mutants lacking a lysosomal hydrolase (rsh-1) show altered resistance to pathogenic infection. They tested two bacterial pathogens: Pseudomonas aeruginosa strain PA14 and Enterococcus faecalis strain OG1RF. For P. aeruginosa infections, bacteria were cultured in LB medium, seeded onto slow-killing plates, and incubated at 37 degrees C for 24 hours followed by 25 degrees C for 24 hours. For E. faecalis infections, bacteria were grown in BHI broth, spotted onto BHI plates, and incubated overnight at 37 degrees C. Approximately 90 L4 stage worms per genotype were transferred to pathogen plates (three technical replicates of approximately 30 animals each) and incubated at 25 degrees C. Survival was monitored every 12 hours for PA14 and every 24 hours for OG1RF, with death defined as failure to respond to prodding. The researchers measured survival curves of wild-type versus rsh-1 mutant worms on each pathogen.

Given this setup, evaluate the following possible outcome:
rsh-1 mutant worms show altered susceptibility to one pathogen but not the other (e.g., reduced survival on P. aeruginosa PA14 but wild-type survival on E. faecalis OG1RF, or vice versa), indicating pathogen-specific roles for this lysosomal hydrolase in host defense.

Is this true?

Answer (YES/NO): NO